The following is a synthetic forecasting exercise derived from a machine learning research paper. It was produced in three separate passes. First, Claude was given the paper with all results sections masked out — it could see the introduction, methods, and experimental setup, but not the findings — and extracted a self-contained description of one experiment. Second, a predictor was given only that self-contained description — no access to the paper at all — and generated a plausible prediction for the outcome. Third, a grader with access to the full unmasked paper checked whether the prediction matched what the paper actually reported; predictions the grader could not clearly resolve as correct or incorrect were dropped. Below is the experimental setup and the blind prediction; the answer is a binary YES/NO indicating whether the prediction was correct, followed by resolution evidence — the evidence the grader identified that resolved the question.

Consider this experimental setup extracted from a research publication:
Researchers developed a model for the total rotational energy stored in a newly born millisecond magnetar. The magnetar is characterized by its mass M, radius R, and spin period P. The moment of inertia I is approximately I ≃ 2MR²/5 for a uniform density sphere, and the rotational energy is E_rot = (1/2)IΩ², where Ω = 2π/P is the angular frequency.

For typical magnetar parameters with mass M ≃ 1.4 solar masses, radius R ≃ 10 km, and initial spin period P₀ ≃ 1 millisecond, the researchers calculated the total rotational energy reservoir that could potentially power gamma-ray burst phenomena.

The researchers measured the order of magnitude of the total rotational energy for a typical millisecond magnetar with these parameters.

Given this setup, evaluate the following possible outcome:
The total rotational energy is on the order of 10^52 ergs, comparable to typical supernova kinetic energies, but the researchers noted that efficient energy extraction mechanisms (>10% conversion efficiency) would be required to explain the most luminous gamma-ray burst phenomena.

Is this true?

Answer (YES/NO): NO